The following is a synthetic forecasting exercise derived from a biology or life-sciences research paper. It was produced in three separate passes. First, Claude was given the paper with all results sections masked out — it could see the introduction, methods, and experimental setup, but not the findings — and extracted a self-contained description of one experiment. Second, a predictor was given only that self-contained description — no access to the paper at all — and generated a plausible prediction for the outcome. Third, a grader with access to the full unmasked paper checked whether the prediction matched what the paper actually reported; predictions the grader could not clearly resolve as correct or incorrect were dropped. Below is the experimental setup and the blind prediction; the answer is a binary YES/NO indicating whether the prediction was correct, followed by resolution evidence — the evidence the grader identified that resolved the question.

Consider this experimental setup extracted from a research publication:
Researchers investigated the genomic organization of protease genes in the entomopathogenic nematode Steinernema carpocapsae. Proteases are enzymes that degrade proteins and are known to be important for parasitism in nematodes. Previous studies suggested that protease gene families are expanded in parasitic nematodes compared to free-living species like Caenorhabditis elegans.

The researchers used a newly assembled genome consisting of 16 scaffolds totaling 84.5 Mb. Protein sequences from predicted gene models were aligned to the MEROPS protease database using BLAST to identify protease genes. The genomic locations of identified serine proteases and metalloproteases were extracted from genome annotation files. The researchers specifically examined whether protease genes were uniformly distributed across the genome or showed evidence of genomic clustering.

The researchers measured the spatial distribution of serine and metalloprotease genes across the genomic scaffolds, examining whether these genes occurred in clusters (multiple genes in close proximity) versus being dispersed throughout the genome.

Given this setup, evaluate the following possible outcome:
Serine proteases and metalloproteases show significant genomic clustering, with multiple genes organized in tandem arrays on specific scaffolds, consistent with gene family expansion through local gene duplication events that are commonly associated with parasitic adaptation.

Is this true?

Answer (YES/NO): YES